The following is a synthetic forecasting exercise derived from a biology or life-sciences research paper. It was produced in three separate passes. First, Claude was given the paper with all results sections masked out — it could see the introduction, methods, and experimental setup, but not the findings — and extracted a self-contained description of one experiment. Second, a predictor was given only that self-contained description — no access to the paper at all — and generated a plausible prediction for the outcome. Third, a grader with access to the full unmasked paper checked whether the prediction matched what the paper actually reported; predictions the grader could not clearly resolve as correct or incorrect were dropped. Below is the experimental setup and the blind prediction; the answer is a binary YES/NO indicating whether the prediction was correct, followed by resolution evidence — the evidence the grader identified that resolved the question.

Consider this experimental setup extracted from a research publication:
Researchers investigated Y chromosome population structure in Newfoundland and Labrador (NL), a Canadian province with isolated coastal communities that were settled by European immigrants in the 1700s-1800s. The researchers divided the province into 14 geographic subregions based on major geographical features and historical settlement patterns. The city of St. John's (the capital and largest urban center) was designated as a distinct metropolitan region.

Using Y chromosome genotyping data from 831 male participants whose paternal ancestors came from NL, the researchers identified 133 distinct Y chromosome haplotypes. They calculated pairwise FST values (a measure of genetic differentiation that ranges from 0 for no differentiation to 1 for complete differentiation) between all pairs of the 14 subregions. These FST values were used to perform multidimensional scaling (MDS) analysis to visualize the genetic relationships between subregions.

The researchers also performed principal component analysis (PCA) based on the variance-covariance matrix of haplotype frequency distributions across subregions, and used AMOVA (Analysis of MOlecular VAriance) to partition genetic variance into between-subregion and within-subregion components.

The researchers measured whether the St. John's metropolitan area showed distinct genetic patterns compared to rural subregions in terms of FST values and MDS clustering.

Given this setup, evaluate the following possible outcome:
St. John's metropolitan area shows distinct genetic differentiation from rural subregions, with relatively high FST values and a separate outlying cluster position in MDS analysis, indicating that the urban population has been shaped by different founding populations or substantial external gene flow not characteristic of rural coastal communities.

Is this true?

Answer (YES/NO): NO